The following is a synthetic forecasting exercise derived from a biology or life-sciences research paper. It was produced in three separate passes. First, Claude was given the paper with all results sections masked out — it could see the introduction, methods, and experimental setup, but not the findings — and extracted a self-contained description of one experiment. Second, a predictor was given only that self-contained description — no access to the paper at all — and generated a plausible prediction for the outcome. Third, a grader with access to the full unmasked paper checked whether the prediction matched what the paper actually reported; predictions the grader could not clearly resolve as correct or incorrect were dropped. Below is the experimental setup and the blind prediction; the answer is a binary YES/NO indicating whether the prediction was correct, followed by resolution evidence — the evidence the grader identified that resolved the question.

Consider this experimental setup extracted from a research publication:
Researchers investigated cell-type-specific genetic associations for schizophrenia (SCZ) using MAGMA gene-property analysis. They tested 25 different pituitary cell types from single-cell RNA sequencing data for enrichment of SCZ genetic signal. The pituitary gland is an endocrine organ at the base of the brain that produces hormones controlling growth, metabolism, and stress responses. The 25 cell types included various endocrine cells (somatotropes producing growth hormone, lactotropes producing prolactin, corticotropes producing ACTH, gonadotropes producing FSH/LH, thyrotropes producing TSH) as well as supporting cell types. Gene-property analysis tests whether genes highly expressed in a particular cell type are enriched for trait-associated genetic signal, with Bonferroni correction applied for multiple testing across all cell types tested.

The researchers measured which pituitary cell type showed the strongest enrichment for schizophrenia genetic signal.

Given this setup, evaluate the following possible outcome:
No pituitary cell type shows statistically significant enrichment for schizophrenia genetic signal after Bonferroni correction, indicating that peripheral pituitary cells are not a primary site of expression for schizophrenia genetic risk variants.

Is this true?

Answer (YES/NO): NO